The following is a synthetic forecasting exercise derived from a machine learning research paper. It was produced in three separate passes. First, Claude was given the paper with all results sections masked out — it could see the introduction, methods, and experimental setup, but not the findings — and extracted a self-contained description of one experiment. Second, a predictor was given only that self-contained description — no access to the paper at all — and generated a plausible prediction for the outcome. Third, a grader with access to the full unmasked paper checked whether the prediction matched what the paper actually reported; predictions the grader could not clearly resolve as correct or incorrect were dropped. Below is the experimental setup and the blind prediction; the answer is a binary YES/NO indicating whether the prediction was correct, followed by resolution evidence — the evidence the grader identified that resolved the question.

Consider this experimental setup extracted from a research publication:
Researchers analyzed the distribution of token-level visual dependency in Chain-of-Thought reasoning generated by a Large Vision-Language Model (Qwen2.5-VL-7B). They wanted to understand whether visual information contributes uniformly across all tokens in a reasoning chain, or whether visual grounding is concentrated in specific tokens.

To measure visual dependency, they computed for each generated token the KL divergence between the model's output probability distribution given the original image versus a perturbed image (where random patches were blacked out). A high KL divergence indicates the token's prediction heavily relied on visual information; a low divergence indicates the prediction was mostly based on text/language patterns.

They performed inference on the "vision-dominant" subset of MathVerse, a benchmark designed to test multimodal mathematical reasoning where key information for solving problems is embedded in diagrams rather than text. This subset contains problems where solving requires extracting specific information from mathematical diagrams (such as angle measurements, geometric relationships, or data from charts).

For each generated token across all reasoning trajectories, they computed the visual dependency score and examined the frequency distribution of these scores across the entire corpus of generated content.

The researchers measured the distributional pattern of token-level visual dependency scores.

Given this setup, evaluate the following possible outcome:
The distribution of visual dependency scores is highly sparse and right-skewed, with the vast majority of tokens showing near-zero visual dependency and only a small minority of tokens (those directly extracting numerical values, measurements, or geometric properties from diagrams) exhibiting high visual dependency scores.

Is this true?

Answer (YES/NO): YES